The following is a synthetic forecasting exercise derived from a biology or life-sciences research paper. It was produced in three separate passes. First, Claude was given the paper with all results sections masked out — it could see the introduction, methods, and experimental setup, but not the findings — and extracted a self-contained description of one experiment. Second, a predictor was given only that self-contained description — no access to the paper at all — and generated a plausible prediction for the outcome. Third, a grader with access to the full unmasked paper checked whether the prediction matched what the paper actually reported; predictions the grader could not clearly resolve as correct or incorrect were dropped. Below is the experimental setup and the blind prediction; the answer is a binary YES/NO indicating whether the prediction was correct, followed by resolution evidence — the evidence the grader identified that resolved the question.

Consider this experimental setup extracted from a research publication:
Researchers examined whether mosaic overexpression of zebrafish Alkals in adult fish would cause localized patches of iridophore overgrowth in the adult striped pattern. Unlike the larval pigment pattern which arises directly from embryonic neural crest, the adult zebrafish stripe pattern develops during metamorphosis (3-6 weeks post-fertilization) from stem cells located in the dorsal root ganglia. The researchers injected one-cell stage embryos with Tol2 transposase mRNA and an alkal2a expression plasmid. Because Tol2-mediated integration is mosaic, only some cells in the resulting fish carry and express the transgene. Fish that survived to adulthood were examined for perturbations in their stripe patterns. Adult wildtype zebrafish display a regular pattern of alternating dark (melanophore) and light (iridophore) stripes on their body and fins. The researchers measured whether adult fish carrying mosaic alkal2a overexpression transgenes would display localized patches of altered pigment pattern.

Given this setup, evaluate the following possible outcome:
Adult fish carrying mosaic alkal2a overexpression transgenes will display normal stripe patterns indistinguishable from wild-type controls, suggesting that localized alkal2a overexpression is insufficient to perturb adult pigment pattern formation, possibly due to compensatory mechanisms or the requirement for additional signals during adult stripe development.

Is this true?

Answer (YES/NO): NO